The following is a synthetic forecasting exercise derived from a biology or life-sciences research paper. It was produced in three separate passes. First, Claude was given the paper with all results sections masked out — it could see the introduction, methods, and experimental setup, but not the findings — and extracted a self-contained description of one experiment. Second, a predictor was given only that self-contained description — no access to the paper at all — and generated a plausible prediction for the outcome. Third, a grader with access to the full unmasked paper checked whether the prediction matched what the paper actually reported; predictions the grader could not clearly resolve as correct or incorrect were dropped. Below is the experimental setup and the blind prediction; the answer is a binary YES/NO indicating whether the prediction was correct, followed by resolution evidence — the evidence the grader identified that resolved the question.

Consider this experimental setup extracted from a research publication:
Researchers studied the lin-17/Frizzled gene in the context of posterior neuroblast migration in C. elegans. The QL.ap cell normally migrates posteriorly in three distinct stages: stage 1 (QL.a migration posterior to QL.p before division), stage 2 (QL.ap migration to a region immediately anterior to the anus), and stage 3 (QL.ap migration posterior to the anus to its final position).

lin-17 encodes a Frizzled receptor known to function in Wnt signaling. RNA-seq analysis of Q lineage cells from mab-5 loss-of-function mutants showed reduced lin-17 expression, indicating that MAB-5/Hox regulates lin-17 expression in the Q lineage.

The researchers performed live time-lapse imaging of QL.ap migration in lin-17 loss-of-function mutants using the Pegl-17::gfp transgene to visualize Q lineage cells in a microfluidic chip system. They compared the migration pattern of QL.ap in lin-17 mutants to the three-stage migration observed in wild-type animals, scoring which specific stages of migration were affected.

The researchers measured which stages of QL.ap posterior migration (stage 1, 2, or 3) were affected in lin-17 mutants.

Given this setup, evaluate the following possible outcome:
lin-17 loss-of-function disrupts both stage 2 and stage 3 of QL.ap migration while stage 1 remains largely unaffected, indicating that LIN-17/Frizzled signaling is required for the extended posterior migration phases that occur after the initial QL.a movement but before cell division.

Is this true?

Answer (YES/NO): YES